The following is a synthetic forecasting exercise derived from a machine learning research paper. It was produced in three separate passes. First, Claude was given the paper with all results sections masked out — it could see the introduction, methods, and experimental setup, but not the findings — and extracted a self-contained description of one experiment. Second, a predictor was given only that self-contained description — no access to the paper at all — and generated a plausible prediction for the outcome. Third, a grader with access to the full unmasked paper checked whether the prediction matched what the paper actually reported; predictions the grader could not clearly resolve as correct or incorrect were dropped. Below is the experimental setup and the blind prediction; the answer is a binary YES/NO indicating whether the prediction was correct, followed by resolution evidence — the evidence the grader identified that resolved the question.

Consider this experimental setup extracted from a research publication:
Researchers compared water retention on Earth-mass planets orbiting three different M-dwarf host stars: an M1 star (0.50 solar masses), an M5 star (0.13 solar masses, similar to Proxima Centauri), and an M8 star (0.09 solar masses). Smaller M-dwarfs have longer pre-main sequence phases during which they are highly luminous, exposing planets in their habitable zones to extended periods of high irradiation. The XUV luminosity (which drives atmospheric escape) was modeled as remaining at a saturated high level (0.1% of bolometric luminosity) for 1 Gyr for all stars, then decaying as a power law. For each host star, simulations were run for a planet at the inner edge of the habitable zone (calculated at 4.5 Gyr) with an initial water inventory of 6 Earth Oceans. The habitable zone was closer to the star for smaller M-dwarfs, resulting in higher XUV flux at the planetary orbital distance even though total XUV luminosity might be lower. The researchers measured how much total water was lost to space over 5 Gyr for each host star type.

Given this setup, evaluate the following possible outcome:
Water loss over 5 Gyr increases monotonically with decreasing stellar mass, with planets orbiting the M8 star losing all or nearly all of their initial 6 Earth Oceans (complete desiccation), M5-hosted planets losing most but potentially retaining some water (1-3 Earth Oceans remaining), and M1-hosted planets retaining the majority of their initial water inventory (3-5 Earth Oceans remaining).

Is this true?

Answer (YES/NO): NO